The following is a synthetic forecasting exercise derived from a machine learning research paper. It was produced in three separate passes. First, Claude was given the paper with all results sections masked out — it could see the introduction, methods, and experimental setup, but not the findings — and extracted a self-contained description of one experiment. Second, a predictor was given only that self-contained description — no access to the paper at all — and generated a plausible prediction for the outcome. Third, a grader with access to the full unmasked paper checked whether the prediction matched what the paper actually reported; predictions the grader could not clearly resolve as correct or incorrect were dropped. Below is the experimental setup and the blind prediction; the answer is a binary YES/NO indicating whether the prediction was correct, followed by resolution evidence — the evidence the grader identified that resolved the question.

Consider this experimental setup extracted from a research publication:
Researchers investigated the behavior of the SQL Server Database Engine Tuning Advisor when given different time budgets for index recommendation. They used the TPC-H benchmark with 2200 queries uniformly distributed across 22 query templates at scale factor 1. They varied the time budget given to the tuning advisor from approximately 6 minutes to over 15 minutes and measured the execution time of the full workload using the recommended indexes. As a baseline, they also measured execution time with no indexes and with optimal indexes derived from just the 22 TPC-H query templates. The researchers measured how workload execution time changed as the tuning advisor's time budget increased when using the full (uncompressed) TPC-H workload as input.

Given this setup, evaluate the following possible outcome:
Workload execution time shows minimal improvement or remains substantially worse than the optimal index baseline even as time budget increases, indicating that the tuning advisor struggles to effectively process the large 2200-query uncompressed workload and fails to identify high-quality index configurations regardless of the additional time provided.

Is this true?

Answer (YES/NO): NO